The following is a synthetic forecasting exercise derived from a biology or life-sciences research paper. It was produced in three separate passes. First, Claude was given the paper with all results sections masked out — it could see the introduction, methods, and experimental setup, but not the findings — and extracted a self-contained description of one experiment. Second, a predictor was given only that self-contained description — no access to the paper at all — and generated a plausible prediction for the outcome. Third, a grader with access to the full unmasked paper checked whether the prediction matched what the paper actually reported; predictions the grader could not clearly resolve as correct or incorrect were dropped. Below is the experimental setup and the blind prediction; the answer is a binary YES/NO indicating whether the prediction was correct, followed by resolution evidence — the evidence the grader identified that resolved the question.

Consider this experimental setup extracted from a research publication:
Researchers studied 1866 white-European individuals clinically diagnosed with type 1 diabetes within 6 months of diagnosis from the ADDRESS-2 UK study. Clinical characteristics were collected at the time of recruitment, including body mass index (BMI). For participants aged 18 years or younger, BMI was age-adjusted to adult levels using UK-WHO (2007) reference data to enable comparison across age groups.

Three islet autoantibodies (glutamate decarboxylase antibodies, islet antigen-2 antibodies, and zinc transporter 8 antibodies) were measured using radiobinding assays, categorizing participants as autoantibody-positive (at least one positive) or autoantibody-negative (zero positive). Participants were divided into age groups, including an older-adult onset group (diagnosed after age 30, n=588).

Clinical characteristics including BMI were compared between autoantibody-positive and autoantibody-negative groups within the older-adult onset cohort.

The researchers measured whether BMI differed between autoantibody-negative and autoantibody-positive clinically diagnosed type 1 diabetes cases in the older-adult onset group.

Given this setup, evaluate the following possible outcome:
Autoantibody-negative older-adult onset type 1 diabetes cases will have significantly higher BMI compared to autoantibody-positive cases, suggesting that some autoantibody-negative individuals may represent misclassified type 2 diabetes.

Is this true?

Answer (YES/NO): YES